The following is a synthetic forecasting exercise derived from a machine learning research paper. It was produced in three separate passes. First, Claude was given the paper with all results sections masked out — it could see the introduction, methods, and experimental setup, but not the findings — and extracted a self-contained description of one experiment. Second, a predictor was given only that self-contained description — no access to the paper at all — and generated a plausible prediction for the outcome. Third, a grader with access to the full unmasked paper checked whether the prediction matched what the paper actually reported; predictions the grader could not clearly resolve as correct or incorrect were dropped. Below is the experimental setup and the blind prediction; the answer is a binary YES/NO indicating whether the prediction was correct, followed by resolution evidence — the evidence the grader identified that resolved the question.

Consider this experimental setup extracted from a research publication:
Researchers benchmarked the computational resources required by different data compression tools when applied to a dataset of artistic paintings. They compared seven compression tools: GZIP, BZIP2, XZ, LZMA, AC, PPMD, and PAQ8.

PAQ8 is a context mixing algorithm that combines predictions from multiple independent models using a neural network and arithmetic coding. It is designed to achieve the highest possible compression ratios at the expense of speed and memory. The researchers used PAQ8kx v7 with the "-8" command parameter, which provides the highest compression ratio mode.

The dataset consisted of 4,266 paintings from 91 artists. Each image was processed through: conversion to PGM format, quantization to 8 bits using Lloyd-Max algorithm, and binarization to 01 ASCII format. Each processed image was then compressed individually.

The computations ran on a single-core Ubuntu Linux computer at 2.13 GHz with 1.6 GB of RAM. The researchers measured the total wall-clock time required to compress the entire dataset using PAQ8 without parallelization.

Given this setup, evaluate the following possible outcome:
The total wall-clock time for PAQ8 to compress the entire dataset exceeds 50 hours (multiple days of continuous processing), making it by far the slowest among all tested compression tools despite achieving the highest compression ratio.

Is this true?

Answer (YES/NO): YES